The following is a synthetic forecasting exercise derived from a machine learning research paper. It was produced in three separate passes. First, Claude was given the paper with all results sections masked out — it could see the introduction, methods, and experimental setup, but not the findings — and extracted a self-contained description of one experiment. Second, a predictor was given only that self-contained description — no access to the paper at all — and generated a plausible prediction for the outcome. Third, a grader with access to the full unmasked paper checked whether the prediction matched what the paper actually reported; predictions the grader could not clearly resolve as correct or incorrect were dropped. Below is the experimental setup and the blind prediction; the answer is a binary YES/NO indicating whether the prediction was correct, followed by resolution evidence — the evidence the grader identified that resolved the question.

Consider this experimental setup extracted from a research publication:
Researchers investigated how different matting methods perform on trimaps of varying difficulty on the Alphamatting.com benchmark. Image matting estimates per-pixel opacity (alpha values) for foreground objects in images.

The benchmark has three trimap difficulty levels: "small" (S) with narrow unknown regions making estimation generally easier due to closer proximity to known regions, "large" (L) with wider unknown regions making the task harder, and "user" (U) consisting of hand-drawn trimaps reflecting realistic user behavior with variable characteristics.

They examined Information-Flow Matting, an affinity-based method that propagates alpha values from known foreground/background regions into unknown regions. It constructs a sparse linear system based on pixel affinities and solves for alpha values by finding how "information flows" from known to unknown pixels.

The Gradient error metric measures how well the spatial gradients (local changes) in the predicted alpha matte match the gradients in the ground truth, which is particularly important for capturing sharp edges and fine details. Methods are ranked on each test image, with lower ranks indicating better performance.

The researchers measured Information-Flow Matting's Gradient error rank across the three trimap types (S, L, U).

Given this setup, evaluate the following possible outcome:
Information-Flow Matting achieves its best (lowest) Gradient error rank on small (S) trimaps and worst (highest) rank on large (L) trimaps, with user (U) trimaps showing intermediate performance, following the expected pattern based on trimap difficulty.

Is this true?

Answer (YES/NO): NO